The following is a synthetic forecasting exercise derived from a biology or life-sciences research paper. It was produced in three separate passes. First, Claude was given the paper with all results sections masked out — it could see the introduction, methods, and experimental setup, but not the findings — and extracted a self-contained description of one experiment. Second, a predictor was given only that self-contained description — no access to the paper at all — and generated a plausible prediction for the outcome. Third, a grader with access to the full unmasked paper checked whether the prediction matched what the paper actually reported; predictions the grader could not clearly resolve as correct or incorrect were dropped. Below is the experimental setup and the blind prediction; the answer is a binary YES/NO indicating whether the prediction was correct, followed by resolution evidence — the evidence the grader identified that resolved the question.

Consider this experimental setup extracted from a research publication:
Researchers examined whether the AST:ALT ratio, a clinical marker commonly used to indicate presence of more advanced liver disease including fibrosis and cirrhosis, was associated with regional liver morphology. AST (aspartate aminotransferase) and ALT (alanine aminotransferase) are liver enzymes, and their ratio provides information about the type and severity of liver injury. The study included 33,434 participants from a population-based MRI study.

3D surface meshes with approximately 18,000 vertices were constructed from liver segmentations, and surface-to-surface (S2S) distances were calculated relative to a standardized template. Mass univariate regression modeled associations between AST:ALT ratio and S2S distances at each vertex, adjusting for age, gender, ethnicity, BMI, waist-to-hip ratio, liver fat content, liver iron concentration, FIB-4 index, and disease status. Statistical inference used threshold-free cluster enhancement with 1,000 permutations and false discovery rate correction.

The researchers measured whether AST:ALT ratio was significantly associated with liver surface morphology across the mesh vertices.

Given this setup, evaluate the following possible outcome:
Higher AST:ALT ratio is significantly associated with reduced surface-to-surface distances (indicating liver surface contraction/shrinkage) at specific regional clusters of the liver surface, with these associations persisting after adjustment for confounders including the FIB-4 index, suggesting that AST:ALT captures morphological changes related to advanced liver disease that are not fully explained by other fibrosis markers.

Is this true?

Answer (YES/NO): NO